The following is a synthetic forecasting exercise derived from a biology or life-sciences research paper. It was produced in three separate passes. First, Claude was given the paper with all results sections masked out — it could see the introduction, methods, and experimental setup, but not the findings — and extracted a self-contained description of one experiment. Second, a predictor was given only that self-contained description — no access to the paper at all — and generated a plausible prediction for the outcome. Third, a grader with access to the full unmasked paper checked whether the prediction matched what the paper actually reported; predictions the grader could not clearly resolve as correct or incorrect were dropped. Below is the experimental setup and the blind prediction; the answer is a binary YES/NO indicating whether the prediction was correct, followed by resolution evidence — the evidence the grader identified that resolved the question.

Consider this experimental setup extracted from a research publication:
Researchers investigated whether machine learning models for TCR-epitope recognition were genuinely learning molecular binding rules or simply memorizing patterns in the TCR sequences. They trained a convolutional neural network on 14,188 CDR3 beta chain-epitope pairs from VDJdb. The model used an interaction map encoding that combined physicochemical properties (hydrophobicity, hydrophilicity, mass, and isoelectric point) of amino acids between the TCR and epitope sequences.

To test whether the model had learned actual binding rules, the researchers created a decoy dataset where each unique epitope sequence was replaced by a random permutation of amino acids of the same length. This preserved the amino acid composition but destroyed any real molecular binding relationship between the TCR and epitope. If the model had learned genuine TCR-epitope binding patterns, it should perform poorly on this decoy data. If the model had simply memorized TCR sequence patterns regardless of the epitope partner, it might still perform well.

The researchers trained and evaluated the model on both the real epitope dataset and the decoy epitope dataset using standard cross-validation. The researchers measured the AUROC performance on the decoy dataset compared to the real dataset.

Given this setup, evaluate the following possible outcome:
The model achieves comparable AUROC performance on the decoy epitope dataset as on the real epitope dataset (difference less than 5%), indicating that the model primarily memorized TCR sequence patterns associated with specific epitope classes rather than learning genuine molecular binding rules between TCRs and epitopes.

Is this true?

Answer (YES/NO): NO